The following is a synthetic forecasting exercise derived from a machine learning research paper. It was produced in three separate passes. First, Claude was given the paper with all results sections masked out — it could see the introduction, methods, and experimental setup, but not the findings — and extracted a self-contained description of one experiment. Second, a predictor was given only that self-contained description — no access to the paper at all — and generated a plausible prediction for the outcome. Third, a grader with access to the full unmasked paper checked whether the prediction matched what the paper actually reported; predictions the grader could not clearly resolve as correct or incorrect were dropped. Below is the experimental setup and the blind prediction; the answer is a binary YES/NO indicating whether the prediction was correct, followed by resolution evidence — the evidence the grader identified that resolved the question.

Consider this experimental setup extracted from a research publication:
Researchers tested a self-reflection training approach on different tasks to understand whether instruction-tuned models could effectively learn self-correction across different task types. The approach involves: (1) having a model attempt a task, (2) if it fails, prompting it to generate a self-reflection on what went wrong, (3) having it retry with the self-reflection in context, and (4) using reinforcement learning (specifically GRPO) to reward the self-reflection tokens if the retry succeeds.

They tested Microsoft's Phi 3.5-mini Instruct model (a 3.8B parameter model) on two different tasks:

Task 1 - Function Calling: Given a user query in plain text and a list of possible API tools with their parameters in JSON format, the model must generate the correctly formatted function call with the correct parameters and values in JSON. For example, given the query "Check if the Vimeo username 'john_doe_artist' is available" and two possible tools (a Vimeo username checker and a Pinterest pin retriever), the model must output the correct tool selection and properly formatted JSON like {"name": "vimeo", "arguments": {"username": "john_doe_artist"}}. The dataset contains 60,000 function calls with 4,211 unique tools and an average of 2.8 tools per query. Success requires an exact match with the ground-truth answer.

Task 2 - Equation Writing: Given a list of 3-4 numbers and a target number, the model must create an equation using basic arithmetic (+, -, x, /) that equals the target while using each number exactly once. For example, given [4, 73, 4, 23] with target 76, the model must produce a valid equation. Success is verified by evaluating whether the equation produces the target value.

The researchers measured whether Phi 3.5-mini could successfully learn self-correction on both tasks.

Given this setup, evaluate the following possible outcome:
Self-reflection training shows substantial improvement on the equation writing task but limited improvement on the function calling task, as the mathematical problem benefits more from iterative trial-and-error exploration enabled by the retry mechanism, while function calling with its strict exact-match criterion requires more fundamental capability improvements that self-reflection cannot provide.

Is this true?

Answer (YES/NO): NO